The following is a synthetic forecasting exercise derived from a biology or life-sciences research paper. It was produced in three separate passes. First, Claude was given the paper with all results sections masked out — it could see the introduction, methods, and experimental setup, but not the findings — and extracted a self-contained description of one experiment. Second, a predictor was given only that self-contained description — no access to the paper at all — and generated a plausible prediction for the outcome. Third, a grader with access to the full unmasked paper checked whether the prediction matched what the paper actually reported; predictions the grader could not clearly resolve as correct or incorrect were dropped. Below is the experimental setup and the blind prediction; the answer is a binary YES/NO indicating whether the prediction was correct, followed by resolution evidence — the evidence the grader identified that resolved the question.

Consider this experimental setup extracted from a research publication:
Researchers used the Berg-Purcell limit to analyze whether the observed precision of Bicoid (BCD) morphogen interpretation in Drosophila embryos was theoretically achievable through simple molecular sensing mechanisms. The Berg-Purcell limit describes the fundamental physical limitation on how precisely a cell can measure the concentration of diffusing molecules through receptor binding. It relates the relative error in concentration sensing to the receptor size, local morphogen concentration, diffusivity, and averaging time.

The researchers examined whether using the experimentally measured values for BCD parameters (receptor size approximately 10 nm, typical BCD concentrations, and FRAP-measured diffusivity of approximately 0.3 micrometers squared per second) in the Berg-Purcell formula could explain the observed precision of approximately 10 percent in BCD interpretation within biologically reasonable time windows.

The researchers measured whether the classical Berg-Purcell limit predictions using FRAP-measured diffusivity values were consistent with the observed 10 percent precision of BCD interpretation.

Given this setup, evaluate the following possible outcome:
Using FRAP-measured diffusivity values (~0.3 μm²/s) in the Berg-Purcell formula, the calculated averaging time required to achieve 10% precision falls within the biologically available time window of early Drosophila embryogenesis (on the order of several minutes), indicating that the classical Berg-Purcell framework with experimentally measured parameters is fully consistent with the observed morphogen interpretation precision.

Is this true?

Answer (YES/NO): NO